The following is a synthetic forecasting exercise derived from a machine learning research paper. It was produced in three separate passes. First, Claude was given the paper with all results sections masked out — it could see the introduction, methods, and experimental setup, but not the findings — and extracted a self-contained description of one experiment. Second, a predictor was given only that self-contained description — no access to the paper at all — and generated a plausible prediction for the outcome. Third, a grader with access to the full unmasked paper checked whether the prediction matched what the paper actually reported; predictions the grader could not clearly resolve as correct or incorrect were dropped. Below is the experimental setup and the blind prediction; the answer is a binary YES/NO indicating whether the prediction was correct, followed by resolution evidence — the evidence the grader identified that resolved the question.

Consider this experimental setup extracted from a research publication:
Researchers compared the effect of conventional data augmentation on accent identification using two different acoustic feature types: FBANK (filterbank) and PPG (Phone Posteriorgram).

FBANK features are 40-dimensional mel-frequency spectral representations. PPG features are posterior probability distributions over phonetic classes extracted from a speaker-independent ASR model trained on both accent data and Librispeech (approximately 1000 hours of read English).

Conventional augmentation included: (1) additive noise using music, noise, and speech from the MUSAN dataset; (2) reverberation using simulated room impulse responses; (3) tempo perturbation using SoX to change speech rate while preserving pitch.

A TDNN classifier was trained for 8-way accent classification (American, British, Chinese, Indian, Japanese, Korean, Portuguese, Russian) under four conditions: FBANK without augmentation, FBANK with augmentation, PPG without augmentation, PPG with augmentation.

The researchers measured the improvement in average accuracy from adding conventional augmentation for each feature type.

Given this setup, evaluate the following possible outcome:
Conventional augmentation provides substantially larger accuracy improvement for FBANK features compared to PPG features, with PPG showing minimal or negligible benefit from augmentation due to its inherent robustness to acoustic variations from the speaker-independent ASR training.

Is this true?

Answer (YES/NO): YES